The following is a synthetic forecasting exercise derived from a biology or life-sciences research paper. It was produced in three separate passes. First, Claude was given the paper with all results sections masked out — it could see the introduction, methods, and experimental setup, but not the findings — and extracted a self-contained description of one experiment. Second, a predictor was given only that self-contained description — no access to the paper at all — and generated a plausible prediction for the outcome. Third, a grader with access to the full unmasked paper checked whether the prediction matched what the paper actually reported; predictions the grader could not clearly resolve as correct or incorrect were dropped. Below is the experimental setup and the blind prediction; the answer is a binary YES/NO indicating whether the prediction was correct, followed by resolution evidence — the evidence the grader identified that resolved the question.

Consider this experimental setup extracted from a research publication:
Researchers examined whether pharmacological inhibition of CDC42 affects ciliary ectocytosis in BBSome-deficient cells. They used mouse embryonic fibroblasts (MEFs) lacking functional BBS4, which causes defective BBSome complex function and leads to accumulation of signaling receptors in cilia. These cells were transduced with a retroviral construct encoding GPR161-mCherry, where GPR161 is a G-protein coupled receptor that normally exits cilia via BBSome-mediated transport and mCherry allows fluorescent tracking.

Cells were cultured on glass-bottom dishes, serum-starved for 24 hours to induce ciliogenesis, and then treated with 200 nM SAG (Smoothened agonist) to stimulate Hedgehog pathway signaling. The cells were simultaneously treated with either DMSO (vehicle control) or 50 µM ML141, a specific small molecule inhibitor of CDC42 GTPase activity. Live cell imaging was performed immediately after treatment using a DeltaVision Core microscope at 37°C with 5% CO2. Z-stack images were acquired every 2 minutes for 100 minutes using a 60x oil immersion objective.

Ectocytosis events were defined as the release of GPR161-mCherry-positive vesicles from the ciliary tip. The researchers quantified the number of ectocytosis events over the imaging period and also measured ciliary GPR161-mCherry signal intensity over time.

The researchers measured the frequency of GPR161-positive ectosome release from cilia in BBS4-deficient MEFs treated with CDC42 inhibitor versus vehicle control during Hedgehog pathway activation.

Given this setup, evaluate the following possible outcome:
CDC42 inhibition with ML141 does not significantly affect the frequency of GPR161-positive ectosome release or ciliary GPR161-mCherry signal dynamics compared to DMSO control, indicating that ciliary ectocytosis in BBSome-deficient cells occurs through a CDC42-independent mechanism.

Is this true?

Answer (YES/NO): NO